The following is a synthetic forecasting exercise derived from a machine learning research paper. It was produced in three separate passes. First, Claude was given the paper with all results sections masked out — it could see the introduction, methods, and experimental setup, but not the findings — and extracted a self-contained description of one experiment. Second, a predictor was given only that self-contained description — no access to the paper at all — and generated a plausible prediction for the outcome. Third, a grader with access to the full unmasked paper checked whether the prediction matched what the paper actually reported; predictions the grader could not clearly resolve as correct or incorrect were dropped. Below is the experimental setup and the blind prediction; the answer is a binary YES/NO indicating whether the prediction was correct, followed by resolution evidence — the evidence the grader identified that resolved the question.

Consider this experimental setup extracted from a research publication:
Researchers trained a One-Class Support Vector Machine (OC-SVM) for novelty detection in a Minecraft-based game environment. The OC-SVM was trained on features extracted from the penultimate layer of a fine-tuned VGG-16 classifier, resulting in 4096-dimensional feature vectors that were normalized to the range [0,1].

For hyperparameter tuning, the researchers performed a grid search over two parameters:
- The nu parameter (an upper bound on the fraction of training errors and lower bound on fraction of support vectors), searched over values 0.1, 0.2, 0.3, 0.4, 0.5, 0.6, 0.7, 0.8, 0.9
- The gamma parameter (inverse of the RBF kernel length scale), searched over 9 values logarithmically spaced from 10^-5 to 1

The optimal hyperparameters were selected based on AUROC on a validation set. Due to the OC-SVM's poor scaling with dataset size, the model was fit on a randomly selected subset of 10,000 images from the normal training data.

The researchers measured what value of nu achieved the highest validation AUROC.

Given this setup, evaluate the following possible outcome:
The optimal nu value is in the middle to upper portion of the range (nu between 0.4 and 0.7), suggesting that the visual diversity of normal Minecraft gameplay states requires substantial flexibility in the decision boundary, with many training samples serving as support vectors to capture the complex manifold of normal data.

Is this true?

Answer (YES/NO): NO